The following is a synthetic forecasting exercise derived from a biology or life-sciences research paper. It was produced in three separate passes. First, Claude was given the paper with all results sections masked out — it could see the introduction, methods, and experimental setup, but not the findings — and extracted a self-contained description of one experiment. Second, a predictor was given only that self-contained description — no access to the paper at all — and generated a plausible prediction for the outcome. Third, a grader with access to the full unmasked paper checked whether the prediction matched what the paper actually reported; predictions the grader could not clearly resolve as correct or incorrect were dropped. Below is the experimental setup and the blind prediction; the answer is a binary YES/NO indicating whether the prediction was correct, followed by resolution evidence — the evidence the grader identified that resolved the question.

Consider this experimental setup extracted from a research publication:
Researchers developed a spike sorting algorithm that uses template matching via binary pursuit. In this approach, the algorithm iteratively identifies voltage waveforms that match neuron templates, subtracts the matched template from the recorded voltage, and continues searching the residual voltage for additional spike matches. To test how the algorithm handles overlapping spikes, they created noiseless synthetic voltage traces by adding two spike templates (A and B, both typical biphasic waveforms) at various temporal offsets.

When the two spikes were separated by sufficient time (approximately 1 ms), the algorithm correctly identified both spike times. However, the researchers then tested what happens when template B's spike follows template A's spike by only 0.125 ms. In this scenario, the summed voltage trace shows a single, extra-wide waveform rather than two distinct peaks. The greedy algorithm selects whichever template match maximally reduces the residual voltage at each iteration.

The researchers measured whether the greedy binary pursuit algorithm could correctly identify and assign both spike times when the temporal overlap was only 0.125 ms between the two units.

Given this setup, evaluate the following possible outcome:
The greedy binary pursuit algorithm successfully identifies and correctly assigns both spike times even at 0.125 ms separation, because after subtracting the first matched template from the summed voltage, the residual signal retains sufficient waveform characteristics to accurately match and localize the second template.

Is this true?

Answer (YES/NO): NO